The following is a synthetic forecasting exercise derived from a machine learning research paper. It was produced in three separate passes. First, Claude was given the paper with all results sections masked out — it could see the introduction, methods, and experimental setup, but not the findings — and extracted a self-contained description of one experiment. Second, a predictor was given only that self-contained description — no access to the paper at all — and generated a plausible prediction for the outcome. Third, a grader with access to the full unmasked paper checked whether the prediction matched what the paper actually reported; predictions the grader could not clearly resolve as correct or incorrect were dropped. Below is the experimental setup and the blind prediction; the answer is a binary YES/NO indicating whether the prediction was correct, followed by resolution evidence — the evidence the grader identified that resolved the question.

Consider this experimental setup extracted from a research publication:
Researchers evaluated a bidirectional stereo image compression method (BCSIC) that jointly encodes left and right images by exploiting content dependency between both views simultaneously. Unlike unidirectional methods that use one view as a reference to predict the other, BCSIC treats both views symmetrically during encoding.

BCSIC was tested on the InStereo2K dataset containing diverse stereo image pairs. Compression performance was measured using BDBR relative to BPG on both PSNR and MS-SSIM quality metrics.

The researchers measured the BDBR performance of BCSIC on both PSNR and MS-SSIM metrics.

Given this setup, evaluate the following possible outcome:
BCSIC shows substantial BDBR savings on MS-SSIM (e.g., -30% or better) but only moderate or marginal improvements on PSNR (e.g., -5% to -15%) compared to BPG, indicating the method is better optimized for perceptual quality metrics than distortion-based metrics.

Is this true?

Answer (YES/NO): NO